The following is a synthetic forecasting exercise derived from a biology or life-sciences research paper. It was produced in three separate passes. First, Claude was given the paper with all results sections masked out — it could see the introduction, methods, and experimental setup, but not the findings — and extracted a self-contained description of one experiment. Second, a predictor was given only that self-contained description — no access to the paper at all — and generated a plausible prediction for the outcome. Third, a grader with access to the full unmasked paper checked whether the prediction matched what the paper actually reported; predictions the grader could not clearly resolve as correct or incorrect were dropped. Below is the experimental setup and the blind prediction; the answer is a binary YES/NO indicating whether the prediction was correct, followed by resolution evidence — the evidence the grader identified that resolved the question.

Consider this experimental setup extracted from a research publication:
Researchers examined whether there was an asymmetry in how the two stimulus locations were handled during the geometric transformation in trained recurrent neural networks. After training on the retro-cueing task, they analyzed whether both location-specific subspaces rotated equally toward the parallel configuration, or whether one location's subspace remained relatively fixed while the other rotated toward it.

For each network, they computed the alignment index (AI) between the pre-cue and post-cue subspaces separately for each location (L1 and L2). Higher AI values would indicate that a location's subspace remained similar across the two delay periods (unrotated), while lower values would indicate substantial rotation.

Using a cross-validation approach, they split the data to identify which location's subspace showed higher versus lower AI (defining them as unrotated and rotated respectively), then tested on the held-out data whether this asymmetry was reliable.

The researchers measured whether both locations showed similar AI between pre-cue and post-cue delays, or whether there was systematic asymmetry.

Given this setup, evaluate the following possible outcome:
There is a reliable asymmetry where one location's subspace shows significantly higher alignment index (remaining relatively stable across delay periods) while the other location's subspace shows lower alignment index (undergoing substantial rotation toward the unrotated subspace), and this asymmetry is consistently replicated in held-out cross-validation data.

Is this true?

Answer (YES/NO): YES